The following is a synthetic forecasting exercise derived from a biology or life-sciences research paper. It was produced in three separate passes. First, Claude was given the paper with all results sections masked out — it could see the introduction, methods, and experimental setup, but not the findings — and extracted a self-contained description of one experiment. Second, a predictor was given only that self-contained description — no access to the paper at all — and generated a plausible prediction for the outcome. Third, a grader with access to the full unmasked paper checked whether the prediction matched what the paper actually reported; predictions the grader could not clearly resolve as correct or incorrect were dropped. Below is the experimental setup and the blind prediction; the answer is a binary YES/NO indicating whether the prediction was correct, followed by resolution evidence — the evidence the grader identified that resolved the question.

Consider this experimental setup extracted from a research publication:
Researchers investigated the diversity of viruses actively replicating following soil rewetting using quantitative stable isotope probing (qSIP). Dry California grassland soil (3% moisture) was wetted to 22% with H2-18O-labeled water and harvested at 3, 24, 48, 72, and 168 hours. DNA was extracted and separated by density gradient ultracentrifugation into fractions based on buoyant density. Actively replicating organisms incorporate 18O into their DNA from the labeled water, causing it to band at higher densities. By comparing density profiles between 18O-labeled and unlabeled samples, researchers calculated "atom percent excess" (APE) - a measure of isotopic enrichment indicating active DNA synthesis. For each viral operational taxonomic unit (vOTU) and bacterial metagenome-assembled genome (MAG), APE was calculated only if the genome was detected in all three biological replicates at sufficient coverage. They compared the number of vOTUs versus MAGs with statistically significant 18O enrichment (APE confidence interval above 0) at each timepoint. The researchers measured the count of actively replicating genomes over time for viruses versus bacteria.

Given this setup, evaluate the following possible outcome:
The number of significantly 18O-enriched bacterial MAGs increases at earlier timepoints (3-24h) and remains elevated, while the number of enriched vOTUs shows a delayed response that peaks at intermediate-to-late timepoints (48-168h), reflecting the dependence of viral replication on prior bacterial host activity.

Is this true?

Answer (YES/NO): NO